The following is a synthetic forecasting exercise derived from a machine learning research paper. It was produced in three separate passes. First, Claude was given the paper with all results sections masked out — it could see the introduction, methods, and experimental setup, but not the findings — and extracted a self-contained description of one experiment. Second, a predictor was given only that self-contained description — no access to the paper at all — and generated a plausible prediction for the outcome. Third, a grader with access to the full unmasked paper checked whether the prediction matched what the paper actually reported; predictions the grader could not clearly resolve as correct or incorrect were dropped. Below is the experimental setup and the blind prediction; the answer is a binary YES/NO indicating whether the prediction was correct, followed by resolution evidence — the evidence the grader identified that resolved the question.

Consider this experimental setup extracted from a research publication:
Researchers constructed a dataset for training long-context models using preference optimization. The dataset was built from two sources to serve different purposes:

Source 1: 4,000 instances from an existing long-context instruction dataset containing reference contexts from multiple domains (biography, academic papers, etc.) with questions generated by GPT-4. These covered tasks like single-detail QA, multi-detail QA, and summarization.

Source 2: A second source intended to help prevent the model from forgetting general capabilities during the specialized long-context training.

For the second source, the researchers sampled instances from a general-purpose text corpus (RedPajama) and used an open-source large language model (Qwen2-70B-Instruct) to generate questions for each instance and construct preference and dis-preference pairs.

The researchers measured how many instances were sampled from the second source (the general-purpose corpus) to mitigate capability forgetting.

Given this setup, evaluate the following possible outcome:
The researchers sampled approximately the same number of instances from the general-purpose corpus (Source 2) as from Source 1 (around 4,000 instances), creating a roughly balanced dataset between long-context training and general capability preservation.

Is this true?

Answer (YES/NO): NO